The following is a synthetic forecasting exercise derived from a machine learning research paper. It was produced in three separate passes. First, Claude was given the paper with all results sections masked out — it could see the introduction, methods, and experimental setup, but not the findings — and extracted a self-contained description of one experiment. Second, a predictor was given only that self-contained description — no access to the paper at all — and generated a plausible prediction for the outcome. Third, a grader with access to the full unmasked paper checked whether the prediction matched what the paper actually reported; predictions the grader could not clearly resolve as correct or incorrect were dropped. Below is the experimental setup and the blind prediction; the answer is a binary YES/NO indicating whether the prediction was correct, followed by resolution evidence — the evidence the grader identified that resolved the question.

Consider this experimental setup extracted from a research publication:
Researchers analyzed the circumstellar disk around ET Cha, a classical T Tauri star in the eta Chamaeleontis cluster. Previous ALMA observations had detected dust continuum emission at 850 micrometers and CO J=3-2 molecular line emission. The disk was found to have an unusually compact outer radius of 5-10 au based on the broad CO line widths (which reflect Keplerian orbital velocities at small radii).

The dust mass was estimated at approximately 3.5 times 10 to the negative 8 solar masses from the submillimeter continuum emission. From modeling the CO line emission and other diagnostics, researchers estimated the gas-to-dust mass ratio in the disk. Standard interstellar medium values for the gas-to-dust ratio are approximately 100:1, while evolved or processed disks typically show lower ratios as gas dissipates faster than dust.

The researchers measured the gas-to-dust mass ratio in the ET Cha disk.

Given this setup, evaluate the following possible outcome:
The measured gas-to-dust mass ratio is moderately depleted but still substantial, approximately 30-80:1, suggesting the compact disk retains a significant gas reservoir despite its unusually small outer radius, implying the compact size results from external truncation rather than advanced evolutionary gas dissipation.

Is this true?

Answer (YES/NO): NO